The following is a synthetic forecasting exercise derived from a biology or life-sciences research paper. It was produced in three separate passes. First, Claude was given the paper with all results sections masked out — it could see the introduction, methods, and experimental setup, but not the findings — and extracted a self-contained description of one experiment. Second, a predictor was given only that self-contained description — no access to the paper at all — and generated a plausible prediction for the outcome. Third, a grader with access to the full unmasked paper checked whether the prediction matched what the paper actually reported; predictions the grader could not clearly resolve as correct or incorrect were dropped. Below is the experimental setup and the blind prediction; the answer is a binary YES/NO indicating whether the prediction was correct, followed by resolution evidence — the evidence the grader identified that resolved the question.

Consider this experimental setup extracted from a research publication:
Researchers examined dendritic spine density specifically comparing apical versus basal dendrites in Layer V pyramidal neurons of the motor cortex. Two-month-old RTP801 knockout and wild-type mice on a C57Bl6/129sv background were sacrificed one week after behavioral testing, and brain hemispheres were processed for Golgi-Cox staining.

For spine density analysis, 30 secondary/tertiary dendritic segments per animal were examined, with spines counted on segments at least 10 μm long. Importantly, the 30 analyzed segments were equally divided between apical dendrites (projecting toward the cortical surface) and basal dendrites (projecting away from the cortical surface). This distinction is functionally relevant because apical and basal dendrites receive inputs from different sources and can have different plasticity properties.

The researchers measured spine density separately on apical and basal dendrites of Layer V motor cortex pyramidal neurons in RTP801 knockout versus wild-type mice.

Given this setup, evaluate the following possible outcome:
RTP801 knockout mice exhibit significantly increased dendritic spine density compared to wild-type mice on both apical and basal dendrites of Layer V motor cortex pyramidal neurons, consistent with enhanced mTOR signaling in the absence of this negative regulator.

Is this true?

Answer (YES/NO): NO